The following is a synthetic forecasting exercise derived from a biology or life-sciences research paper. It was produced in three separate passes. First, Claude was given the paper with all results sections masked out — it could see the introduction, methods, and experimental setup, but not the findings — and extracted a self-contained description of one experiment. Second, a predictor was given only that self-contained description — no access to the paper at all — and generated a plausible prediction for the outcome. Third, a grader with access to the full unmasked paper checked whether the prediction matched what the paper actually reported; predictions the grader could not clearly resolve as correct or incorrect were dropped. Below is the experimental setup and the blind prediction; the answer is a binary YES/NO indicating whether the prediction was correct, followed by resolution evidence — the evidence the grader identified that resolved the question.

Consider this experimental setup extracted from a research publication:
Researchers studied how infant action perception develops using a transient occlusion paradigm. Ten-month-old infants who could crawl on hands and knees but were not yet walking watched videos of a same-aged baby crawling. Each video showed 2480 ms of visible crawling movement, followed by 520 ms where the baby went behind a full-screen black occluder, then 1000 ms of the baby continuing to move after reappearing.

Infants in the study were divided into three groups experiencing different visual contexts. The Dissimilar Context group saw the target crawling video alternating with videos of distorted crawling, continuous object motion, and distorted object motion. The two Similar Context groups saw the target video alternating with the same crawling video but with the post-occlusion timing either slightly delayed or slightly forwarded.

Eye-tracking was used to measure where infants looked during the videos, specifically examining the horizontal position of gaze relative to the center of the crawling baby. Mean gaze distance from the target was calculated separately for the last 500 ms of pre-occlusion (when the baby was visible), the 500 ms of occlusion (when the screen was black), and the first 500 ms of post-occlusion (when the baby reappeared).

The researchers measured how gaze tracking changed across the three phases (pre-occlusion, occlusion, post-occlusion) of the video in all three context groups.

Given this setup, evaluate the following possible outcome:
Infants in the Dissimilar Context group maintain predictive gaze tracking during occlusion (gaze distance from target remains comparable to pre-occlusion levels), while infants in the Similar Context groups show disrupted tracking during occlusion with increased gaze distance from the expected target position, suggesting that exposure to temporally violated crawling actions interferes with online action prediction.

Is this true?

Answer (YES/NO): NO